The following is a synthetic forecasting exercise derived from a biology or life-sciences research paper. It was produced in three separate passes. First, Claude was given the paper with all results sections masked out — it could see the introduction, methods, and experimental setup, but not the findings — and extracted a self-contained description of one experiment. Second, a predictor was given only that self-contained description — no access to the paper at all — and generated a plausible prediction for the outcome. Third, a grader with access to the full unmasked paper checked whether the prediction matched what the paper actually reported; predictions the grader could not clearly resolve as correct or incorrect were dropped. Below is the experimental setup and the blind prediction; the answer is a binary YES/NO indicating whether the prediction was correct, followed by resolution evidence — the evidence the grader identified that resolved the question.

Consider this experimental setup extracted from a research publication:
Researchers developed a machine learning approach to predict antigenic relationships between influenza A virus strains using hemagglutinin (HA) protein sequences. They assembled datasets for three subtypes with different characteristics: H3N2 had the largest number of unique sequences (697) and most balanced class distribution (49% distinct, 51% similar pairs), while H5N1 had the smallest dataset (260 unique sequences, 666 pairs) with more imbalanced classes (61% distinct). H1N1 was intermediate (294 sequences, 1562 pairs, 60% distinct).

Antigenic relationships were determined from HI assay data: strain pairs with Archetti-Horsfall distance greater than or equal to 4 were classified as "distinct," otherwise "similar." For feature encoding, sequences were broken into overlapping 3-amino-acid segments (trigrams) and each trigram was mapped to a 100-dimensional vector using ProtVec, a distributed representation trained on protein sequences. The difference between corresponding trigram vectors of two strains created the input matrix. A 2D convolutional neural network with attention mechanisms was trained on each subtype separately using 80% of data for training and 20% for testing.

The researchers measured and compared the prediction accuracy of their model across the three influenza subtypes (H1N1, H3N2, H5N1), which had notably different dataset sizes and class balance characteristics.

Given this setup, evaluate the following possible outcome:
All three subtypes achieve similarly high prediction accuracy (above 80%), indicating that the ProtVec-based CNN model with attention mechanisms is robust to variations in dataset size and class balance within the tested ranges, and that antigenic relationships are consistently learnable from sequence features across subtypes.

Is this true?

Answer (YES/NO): NO